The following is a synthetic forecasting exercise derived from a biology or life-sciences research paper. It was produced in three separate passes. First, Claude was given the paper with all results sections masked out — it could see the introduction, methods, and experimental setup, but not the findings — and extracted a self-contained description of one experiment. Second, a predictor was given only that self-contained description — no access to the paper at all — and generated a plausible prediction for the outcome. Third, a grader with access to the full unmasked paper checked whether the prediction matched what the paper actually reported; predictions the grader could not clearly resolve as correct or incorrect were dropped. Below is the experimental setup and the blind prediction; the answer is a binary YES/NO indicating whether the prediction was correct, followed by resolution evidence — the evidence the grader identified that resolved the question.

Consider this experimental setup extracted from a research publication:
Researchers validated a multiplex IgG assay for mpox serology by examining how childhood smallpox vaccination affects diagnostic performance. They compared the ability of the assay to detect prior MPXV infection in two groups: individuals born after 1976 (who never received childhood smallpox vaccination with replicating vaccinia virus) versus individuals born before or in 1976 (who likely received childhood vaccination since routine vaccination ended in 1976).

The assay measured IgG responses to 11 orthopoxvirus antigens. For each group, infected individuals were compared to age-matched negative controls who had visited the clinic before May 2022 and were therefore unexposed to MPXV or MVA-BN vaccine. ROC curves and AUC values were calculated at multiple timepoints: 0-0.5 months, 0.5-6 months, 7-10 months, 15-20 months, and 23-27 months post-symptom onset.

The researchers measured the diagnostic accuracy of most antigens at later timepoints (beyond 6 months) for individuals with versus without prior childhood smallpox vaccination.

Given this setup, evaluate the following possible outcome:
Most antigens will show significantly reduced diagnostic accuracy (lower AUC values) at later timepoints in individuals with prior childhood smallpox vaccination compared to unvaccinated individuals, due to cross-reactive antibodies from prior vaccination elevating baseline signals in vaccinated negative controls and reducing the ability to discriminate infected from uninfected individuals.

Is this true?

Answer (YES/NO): YES